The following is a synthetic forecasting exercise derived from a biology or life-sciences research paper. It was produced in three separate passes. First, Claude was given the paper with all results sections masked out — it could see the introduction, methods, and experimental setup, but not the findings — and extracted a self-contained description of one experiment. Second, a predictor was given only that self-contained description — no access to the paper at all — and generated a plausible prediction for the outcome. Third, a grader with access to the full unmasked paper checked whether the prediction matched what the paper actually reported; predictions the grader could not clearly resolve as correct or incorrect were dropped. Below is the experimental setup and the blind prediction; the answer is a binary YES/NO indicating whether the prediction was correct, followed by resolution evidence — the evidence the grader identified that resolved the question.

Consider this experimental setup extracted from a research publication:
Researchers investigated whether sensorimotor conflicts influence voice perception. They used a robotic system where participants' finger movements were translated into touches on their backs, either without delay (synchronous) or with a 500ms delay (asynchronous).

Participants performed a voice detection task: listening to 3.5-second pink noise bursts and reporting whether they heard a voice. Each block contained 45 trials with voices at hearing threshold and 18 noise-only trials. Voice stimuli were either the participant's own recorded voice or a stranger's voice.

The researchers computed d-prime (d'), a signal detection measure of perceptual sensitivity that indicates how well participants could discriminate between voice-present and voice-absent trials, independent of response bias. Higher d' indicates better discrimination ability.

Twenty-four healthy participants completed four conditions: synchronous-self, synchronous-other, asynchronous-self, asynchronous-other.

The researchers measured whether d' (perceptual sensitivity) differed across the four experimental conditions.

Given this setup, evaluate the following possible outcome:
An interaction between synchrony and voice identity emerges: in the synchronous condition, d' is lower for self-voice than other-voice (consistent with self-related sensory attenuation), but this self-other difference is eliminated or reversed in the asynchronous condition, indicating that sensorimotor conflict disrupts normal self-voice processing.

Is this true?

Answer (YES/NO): NO